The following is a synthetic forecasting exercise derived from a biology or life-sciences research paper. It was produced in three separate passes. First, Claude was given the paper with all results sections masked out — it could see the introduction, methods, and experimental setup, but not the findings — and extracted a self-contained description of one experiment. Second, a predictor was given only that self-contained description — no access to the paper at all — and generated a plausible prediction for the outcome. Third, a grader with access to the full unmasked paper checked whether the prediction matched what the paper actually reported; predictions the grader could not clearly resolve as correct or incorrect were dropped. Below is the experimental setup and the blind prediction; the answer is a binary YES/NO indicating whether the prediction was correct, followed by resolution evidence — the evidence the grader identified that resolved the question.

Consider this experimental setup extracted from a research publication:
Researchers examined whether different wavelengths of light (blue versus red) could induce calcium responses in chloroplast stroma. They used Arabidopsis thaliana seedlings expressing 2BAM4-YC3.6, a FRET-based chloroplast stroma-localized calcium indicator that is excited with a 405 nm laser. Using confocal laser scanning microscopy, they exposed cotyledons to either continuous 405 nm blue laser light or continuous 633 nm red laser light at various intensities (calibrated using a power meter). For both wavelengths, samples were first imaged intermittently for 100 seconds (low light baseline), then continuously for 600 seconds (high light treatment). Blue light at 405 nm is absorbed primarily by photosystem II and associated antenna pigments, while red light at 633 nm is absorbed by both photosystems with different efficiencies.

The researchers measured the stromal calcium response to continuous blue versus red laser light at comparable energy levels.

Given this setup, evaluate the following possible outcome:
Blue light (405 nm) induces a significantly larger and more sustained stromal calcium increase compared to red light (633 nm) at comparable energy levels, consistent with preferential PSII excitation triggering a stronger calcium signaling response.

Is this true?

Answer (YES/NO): NO